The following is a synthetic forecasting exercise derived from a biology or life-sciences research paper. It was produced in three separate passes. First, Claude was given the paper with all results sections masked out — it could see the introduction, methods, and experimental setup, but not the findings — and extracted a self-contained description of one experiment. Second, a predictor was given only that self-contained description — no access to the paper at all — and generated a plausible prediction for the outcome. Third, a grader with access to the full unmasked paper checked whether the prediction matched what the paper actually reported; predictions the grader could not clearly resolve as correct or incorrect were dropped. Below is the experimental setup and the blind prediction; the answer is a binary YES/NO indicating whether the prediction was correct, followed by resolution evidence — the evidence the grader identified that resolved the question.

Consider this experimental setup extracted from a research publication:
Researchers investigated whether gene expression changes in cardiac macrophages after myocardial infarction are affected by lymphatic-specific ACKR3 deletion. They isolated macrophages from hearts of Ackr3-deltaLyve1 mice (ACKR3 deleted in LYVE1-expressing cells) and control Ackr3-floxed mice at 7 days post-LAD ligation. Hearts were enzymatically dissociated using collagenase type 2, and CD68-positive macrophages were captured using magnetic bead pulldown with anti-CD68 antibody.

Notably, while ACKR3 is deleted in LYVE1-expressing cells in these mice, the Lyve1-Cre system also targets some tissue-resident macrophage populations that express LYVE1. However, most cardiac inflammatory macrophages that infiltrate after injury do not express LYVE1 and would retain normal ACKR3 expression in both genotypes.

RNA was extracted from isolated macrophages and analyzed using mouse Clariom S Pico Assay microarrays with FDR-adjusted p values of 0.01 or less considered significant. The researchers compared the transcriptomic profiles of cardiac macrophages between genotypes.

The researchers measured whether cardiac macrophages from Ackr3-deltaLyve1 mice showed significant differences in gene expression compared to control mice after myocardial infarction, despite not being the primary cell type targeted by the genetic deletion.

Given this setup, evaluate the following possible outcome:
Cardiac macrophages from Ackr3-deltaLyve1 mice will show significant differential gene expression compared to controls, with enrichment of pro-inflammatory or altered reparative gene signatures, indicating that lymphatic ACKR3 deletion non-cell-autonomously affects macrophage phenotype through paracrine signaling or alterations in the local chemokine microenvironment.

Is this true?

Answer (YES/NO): NO